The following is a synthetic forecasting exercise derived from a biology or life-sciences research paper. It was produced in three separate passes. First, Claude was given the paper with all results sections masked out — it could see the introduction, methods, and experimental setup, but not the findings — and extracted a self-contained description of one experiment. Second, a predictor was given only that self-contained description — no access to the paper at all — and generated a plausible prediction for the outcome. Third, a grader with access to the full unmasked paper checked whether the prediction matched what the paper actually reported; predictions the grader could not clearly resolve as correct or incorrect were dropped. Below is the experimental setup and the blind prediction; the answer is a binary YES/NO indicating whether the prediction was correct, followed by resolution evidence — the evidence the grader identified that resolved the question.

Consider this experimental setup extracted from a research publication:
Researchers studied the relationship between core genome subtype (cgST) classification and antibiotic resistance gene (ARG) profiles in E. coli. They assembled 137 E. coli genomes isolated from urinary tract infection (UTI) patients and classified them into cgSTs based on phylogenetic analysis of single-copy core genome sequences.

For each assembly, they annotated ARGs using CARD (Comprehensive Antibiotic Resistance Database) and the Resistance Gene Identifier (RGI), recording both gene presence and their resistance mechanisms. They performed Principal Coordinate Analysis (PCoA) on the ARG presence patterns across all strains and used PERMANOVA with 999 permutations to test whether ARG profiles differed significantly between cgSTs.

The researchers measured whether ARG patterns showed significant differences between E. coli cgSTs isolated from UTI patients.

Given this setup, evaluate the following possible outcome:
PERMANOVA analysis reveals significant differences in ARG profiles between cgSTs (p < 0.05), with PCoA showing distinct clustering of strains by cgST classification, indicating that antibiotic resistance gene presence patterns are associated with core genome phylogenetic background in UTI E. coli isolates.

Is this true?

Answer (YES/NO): YES